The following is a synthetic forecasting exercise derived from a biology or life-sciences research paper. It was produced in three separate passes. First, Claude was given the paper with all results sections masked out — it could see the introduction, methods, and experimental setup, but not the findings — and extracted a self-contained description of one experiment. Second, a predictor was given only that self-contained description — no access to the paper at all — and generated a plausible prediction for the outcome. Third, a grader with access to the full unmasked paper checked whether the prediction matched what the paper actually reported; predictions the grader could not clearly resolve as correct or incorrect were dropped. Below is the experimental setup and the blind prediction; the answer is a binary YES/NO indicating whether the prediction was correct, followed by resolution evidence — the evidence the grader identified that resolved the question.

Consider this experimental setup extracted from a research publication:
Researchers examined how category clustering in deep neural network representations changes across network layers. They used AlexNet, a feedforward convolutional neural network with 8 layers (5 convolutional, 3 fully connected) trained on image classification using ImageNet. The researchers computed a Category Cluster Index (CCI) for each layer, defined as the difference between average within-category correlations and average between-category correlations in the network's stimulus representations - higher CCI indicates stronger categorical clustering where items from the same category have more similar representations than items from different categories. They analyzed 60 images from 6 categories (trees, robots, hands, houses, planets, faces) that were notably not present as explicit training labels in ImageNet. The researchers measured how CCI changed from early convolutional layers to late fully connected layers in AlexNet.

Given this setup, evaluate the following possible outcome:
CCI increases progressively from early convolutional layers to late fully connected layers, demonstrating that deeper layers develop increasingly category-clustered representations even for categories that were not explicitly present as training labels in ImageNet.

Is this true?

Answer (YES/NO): YES